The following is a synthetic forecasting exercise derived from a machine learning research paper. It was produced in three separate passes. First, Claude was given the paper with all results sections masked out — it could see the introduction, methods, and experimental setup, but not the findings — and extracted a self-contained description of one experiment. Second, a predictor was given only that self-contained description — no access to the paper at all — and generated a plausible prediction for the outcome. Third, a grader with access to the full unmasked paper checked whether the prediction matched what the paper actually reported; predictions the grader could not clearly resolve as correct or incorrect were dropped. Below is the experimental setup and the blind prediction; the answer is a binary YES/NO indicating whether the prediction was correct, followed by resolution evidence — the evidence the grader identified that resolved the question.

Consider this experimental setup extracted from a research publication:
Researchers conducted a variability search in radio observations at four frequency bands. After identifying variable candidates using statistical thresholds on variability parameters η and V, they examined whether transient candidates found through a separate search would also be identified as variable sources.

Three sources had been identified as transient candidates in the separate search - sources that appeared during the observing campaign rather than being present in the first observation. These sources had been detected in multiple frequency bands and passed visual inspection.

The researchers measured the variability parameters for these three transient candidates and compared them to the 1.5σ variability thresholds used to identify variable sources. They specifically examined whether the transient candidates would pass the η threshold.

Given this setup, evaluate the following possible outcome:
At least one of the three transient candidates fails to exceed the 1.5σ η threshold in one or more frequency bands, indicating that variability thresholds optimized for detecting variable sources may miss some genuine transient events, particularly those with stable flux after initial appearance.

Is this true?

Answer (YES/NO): YES